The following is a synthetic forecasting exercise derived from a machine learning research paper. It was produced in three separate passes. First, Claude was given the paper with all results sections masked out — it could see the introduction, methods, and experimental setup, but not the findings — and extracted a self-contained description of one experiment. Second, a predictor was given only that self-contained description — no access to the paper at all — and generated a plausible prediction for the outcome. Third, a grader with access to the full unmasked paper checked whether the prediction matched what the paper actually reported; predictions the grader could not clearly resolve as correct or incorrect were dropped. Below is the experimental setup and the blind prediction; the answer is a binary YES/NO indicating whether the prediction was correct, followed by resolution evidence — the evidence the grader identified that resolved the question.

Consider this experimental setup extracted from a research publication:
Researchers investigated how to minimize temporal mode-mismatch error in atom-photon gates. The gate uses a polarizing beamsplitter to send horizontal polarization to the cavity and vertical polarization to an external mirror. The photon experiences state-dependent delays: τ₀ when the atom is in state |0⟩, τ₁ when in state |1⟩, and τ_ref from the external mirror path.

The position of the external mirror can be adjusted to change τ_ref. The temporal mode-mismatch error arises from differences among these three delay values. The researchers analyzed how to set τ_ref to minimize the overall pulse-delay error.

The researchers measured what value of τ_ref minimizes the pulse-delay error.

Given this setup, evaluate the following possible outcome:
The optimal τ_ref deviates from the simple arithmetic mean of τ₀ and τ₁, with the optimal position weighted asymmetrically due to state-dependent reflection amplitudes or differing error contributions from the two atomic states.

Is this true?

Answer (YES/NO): NO